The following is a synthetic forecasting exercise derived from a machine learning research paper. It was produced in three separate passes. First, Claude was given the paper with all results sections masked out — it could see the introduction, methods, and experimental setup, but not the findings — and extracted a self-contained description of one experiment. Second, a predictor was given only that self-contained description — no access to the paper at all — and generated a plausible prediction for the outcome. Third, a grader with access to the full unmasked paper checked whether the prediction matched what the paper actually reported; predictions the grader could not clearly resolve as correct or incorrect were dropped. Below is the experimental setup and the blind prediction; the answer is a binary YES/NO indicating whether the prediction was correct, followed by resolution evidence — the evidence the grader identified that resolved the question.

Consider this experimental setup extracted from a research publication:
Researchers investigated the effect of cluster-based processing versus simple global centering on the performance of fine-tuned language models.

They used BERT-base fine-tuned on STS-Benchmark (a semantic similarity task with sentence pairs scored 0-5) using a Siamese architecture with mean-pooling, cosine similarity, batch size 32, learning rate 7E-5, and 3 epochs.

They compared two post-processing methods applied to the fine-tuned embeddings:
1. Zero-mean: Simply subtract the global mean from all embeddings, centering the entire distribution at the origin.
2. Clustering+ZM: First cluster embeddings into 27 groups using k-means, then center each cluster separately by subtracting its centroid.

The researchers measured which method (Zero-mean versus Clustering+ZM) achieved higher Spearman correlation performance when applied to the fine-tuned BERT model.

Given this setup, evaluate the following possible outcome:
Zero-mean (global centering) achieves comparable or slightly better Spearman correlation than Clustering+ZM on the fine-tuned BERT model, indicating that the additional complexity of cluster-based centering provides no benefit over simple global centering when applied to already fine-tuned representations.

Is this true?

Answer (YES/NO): NO